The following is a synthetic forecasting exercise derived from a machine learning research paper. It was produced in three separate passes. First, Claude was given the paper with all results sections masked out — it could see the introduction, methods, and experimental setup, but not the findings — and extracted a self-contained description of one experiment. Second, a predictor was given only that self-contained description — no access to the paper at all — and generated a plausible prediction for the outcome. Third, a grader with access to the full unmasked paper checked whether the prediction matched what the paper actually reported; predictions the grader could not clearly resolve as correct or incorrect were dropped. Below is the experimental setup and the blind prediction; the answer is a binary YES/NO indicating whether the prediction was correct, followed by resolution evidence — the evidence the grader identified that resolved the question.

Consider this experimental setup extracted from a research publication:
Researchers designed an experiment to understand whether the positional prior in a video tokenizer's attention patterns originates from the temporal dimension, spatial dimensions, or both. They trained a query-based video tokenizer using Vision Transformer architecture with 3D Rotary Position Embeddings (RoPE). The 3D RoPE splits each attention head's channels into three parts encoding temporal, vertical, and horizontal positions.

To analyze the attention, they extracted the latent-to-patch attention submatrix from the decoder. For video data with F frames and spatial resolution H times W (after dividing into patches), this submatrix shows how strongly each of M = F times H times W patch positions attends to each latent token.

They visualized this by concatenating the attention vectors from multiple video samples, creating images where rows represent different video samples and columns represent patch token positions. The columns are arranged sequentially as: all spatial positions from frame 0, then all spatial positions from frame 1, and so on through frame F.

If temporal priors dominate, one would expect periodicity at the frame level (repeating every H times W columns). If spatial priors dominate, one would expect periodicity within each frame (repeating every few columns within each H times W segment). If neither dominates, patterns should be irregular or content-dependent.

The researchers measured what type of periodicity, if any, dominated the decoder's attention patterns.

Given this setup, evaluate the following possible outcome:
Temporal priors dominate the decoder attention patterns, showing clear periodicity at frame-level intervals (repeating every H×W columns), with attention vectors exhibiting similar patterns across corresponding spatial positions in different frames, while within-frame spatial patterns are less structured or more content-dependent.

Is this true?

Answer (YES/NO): NO